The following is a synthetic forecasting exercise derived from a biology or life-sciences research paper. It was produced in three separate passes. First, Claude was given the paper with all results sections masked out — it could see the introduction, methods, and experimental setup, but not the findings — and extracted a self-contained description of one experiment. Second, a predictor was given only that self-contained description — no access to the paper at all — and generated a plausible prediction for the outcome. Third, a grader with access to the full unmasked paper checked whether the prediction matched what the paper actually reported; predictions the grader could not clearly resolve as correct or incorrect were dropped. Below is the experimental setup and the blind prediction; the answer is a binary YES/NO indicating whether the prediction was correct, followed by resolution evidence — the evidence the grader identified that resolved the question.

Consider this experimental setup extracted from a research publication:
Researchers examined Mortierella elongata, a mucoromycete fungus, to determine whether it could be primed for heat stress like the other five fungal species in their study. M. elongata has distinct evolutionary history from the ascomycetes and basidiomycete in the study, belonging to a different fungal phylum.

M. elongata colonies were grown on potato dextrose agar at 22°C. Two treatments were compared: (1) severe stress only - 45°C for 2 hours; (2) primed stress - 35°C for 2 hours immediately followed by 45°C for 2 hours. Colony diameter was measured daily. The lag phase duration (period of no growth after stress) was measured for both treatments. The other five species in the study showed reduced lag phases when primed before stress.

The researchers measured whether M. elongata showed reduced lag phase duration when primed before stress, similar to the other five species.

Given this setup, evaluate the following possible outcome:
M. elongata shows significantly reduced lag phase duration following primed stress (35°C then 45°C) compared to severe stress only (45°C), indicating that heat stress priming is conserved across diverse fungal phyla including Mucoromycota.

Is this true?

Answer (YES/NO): NO